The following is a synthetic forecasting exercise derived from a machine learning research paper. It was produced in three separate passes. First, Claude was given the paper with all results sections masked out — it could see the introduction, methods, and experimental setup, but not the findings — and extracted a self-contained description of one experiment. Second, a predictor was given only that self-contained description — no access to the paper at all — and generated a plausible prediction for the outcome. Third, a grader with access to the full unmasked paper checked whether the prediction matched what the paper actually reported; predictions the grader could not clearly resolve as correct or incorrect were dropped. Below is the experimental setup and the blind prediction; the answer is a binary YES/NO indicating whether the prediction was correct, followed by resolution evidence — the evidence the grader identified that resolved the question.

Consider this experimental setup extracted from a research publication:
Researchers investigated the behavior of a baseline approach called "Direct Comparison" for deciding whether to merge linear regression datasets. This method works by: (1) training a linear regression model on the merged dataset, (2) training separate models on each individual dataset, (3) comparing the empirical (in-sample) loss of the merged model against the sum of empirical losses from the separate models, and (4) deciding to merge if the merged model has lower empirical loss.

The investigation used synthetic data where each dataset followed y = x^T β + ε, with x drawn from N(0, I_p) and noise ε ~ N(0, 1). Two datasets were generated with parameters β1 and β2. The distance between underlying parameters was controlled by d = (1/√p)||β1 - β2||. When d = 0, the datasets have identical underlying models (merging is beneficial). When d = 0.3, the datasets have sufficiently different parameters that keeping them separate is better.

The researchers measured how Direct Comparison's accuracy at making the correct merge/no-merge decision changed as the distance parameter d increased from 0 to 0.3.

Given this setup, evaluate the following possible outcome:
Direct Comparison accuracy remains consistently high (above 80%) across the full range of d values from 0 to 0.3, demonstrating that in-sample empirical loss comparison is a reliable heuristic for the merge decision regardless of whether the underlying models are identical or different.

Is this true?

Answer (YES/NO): NO